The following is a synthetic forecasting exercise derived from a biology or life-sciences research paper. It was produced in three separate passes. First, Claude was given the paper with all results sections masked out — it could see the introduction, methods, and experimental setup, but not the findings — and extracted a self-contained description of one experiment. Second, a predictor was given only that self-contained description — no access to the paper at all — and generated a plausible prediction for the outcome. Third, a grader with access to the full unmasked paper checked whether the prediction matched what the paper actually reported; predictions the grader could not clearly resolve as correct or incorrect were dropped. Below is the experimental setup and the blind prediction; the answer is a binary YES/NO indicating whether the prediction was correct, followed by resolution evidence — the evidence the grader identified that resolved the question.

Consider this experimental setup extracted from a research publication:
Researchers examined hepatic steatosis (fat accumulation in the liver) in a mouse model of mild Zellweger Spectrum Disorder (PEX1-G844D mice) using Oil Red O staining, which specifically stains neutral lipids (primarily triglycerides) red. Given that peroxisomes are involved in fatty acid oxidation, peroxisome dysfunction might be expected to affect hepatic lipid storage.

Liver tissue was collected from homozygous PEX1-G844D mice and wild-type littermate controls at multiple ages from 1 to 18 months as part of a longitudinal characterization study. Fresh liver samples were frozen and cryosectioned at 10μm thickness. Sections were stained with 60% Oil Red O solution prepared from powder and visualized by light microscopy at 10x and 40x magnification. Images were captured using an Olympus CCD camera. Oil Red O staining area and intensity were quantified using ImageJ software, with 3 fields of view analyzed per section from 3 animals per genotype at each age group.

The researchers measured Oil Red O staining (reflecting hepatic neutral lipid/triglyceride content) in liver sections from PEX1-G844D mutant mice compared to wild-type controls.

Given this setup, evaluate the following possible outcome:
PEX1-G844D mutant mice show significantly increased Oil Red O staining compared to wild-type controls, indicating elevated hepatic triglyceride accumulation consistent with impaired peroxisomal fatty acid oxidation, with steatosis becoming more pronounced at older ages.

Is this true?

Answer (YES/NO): YES